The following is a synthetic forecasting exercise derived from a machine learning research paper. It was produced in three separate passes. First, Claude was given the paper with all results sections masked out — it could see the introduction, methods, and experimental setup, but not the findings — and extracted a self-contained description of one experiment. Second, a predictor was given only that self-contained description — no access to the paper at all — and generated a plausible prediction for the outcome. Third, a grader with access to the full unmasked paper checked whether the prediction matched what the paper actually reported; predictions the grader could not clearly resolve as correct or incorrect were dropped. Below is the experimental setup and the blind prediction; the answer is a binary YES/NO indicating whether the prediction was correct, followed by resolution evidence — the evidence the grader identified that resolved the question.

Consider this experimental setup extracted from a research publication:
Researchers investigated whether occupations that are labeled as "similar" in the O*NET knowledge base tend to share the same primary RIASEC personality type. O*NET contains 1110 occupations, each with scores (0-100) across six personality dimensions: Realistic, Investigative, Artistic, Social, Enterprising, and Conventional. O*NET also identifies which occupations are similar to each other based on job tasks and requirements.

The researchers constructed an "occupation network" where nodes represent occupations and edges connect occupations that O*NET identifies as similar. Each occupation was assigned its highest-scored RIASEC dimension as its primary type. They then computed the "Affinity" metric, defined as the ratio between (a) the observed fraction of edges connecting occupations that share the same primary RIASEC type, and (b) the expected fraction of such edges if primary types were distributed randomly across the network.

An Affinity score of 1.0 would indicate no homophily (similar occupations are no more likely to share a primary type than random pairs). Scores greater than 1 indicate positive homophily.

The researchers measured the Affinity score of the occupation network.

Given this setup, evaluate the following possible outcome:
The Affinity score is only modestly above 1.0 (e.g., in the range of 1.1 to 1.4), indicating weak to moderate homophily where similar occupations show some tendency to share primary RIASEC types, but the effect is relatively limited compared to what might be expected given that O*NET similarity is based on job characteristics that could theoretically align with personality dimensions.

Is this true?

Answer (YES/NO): NO